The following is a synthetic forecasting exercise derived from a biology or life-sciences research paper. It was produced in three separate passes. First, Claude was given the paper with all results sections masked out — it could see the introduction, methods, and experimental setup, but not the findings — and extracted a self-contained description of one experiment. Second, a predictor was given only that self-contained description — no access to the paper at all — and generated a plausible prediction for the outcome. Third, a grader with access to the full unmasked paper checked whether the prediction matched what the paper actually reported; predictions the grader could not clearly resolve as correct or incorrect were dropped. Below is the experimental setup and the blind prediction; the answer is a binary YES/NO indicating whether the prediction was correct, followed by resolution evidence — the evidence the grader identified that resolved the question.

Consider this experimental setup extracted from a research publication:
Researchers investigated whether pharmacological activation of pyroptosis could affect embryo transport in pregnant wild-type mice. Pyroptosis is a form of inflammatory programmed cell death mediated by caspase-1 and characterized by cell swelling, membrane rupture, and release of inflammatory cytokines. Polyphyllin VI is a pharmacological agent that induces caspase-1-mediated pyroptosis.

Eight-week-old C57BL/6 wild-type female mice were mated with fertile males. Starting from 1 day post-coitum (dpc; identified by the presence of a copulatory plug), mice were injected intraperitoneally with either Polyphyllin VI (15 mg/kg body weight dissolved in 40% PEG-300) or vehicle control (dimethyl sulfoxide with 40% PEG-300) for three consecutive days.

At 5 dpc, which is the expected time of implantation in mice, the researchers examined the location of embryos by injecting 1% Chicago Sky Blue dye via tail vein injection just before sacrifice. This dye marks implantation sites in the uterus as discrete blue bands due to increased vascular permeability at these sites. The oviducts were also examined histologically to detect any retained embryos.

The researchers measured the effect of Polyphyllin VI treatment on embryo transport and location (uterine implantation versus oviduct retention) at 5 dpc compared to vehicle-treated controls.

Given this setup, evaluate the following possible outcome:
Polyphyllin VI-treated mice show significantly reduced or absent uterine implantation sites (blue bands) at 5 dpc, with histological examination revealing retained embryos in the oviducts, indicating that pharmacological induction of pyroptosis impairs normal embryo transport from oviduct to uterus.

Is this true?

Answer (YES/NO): YES